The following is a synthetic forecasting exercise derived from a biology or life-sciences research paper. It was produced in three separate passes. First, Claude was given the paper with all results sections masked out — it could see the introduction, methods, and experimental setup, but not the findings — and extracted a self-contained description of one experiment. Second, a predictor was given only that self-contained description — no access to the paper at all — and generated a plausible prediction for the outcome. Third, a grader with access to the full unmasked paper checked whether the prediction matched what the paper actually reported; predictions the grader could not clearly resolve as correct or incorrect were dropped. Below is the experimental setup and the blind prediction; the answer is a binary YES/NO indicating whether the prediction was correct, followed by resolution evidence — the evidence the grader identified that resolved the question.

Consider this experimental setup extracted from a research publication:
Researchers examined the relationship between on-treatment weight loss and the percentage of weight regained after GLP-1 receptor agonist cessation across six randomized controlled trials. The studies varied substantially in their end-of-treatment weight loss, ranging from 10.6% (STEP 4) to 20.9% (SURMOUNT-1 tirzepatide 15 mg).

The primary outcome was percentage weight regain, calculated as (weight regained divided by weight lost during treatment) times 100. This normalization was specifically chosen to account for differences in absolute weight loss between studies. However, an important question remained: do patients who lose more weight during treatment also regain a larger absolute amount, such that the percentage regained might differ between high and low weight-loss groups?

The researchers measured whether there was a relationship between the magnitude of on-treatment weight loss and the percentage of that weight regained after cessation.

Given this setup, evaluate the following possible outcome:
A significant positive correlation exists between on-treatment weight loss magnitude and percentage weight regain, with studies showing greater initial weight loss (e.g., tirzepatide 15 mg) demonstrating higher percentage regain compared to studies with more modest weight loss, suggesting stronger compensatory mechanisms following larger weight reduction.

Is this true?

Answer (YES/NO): NO